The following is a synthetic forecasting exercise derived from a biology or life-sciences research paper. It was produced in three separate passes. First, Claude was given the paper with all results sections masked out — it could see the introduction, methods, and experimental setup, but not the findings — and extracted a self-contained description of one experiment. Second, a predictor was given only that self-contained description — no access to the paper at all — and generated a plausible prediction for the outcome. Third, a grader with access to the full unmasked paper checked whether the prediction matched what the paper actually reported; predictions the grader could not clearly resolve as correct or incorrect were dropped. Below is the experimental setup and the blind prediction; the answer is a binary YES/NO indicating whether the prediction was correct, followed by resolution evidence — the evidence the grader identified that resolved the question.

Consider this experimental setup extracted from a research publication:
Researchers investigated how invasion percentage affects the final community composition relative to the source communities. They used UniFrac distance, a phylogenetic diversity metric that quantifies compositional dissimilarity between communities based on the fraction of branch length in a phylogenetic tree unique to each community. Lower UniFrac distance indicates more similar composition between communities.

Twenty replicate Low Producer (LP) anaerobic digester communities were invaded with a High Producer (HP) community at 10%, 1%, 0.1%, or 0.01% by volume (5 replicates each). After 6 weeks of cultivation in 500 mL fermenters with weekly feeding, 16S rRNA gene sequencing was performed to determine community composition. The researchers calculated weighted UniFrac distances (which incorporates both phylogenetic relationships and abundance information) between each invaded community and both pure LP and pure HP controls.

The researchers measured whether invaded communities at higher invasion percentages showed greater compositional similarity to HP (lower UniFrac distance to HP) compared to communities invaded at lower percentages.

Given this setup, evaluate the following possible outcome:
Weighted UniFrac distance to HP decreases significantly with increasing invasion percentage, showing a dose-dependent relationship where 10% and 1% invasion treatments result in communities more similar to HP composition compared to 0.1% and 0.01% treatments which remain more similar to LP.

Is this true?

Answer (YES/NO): NO